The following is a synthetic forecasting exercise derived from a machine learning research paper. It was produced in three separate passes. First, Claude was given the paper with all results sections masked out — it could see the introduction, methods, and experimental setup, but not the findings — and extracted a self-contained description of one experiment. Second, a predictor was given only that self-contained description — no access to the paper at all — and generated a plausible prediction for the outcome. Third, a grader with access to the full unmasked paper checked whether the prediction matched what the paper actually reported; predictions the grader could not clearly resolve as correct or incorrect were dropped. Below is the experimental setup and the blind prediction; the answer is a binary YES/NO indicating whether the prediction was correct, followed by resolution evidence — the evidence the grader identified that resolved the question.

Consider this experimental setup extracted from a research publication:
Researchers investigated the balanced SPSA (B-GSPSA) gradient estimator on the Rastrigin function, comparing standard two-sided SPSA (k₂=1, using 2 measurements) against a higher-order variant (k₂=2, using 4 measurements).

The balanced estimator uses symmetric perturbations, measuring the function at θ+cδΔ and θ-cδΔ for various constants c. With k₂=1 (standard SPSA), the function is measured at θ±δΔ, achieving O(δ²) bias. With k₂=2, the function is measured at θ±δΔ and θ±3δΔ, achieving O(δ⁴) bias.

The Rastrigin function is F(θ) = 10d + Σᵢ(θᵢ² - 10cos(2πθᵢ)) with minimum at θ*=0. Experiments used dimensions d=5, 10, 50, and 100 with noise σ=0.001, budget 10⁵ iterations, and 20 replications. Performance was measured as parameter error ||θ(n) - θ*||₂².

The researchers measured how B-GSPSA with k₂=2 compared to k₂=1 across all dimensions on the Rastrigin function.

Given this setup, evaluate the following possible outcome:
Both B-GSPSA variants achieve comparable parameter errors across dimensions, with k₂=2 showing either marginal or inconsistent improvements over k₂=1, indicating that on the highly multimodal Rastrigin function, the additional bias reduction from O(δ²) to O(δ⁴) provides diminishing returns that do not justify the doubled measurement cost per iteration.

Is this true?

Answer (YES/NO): NO